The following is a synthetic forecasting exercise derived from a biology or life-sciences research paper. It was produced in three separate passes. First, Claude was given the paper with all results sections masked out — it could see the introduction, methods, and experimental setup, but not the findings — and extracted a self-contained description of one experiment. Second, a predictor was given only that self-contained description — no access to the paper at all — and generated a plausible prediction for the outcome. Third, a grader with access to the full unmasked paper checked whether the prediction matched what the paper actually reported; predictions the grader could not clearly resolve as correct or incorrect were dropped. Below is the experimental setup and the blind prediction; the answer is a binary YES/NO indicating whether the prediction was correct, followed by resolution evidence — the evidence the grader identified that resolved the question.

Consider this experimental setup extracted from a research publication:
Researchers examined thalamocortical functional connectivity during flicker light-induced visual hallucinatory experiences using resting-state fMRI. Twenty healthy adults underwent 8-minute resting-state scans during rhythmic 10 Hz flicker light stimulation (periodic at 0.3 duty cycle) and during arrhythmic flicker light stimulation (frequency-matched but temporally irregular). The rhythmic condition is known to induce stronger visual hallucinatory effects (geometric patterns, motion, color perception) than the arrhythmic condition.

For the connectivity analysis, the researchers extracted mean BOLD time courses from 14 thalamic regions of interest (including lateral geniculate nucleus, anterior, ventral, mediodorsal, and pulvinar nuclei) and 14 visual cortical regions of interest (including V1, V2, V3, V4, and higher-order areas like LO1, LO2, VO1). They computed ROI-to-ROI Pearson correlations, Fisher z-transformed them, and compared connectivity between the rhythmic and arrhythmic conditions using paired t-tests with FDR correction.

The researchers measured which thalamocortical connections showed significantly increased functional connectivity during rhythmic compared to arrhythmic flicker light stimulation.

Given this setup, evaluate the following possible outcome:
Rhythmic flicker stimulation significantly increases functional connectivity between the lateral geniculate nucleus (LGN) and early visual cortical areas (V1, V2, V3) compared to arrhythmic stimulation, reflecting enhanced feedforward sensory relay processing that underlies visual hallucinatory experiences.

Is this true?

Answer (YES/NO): NO